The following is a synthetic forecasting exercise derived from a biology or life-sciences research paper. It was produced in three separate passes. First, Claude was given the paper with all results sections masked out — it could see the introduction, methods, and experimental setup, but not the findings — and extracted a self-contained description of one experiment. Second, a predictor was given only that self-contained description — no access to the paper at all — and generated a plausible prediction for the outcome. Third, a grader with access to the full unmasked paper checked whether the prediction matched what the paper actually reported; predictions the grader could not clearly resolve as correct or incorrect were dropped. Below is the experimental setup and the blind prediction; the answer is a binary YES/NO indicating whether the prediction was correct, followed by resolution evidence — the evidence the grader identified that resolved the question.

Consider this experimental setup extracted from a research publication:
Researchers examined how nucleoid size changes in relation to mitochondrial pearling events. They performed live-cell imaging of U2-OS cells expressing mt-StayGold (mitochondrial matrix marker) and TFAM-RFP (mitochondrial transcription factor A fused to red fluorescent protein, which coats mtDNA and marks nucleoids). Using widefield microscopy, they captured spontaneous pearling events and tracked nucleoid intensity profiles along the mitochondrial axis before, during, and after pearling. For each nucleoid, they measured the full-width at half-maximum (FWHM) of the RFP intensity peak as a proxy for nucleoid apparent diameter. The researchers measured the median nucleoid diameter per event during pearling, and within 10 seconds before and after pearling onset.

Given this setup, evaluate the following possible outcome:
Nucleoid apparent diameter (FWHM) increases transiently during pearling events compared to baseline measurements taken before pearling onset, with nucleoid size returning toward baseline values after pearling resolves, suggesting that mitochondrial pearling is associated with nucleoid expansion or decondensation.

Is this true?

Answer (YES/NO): NO